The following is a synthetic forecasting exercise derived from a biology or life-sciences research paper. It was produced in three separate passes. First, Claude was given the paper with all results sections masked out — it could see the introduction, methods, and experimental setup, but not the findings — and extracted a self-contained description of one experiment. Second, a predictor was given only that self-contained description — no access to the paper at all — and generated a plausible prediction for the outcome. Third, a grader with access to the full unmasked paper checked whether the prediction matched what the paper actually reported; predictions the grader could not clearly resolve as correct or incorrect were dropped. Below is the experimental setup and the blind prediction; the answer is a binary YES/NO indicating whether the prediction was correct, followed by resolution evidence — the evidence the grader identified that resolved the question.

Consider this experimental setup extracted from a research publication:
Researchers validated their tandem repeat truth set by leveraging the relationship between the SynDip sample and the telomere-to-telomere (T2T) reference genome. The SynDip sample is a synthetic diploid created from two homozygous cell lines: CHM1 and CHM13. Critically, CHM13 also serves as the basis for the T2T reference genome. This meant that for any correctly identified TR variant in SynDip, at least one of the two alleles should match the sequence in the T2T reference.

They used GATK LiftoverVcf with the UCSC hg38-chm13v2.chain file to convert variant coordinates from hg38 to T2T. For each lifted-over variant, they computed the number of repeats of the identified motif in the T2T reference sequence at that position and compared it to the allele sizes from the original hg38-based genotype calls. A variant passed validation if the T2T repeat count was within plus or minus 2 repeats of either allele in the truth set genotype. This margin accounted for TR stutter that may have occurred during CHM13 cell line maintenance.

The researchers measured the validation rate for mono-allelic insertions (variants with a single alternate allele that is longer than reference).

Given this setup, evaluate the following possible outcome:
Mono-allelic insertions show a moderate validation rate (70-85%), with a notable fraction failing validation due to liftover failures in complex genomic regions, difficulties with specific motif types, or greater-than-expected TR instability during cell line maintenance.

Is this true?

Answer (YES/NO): NO